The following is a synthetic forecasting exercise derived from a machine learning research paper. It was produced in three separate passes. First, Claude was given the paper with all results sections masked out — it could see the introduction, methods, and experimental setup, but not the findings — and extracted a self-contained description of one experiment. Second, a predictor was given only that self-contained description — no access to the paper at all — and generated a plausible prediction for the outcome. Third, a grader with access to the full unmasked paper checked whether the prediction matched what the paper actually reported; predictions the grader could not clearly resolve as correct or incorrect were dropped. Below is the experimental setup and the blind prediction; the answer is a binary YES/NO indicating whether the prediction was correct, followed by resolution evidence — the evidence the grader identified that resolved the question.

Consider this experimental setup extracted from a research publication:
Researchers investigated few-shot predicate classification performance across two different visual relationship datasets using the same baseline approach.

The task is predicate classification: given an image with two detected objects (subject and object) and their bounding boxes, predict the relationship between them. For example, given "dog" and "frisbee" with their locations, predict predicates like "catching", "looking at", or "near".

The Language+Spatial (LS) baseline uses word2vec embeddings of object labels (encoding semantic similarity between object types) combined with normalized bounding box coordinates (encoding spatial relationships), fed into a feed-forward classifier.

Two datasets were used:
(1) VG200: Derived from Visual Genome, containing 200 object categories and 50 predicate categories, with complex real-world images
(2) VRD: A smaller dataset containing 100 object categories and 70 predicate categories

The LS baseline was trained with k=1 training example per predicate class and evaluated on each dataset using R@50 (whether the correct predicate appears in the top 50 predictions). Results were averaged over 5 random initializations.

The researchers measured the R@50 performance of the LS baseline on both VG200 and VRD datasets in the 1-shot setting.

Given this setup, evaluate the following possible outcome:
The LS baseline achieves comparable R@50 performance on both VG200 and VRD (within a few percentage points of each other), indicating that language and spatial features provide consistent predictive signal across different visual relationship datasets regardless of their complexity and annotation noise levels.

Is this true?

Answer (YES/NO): NO